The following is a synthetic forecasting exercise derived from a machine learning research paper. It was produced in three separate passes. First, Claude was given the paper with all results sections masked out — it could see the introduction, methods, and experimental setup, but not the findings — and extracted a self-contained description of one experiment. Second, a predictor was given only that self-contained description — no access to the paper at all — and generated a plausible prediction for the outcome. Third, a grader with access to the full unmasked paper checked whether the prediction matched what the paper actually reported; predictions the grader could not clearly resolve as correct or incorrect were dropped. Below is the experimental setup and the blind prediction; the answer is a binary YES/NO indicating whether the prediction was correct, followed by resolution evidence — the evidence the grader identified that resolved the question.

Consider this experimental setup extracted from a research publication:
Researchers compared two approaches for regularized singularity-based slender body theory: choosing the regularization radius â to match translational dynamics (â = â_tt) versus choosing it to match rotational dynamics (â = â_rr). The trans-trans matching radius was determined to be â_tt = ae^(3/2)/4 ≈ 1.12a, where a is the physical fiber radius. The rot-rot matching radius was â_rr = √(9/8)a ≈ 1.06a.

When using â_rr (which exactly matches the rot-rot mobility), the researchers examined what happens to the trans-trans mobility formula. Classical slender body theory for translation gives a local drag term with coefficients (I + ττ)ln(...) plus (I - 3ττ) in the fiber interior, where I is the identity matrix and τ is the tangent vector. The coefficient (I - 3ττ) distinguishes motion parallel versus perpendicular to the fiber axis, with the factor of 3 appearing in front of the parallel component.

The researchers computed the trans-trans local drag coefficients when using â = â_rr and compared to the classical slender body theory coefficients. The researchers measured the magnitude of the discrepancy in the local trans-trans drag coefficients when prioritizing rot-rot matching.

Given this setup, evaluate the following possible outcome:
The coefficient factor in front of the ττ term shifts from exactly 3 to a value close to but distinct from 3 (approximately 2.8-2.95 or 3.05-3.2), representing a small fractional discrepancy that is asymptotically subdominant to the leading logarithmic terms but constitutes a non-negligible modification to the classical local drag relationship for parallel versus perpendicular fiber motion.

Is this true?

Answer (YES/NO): YES